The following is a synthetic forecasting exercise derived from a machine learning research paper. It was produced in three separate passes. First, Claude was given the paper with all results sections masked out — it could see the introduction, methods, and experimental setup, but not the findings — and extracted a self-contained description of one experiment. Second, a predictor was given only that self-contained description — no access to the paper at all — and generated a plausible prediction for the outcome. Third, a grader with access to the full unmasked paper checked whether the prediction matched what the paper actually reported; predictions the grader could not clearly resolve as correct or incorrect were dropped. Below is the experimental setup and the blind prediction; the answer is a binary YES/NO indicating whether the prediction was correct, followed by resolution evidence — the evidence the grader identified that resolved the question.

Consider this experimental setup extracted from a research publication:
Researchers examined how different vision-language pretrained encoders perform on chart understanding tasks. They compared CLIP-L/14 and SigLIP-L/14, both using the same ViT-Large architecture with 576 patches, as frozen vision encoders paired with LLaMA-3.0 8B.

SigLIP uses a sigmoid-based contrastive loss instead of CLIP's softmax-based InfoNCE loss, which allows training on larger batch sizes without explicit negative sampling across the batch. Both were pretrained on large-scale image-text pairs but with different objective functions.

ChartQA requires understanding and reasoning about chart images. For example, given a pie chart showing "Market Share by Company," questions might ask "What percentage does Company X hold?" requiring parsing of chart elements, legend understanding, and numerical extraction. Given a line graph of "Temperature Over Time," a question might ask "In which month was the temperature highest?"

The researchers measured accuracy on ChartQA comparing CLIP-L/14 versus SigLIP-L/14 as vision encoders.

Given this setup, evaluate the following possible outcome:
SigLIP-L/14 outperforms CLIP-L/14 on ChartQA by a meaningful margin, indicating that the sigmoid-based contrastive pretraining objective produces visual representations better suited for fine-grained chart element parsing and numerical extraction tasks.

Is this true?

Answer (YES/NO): NO